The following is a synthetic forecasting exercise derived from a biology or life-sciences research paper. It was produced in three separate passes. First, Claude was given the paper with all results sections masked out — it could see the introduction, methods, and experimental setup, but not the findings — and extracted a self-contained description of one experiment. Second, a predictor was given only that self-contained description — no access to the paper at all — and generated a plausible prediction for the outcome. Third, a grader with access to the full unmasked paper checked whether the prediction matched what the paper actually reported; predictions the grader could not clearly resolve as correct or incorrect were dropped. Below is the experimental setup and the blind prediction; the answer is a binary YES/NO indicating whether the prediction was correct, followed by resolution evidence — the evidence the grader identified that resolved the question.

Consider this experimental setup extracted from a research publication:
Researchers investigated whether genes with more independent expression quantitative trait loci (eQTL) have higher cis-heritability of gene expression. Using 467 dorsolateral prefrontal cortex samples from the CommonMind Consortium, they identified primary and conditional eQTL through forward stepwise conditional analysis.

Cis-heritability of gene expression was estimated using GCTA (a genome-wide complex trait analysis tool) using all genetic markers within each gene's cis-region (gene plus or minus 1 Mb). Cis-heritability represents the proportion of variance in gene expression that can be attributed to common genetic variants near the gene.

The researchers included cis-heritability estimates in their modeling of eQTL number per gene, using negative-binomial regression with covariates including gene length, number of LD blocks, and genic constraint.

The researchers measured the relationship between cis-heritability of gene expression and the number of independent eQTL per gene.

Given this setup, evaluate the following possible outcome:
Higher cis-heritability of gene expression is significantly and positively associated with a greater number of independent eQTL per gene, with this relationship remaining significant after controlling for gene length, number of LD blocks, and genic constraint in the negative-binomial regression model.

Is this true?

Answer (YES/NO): YES